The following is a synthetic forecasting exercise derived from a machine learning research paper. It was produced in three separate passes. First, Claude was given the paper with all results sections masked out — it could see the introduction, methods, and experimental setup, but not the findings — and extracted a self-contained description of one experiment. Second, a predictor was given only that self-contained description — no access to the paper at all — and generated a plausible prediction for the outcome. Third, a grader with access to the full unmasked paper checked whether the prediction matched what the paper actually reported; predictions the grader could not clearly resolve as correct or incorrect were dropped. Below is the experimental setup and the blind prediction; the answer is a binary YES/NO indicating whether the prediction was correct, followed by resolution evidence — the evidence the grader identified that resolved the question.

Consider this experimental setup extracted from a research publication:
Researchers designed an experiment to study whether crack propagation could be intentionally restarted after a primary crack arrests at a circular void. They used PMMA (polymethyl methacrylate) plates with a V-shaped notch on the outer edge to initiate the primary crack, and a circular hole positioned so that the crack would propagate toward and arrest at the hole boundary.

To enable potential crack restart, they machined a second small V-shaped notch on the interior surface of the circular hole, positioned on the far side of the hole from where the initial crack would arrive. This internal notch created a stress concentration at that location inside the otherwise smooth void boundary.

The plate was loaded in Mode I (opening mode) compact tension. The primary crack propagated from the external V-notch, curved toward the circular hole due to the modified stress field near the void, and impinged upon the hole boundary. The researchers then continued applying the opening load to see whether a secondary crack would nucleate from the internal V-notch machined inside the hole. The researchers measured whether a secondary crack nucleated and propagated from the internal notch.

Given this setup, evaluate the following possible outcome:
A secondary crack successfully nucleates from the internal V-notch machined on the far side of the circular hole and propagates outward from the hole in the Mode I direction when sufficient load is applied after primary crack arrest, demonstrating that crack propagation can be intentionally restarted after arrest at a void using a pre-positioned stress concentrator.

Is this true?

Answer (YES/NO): YES